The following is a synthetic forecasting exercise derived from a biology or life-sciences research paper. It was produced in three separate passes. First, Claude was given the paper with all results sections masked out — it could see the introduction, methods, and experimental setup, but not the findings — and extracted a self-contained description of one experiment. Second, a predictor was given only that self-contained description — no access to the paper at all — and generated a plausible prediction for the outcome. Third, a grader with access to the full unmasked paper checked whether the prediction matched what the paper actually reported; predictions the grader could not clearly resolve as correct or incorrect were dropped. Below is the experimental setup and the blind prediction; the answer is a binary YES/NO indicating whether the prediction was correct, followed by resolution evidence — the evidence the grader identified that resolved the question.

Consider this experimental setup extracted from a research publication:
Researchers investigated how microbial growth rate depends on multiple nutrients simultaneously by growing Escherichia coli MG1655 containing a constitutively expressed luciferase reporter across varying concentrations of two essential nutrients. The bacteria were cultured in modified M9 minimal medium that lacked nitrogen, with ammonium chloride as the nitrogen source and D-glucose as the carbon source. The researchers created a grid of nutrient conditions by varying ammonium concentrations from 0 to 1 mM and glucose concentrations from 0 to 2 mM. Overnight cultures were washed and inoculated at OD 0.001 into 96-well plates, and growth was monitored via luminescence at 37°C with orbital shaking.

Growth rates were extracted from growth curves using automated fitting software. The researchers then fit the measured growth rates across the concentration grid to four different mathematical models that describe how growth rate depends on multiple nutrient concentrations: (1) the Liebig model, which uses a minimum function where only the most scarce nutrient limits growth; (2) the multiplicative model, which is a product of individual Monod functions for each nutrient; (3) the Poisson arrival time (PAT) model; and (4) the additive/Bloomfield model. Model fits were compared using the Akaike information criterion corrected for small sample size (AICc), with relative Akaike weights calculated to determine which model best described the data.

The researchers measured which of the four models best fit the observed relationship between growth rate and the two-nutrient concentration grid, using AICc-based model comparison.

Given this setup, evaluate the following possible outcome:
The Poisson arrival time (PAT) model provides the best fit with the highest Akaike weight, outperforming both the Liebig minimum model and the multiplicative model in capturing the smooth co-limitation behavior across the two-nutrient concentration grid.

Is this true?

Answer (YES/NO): NO